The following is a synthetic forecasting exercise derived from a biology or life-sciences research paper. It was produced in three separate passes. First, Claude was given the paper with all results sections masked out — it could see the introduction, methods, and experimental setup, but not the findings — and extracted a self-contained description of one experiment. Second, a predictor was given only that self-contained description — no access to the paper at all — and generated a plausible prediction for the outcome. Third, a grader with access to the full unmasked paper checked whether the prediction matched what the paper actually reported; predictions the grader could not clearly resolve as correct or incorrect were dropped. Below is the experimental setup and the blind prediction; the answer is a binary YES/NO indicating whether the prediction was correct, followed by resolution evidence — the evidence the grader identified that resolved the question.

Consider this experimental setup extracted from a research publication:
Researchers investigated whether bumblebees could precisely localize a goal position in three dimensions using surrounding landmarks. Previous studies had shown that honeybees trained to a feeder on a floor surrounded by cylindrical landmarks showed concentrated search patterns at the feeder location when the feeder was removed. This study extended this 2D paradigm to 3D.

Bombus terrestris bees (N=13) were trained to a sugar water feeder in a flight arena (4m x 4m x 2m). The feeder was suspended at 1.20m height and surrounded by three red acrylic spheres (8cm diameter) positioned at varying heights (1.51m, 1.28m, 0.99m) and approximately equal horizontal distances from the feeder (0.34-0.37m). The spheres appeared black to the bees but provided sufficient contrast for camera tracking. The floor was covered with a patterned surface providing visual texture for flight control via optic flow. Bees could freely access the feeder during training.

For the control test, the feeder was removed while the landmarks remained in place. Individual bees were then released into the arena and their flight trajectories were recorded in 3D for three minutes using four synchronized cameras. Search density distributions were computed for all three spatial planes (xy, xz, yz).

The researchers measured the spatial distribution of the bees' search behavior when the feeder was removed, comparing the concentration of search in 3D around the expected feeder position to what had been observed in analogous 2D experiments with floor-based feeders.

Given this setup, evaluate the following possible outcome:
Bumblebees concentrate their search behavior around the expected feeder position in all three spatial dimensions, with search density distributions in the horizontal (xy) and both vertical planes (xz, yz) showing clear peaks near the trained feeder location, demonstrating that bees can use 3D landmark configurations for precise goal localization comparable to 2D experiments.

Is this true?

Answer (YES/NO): NO